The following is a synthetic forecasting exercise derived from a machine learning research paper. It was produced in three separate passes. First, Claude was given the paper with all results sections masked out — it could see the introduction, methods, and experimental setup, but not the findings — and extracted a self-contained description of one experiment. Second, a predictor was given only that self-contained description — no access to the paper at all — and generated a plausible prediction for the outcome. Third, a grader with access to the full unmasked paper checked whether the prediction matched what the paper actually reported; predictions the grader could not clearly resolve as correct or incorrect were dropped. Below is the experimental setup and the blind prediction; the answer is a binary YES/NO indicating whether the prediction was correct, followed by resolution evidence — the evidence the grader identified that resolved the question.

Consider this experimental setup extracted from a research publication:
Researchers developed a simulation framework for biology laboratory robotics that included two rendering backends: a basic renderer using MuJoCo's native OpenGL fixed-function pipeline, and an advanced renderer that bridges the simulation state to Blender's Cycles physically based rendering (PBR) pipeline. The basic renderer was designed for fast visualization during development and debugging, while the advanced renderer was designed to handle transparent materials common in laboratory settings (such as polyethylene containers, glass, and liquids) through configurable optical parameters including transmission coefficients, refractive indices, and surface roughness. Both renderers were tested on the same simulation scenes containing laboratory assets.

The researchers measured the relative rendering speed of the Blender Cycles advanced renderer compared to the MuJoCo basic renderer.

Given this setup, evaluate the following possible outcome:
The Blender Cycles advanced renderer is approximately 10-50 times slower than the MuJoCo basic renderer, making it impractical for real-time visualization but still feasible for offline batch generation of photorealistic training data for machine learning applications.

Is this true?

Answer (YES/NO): NO